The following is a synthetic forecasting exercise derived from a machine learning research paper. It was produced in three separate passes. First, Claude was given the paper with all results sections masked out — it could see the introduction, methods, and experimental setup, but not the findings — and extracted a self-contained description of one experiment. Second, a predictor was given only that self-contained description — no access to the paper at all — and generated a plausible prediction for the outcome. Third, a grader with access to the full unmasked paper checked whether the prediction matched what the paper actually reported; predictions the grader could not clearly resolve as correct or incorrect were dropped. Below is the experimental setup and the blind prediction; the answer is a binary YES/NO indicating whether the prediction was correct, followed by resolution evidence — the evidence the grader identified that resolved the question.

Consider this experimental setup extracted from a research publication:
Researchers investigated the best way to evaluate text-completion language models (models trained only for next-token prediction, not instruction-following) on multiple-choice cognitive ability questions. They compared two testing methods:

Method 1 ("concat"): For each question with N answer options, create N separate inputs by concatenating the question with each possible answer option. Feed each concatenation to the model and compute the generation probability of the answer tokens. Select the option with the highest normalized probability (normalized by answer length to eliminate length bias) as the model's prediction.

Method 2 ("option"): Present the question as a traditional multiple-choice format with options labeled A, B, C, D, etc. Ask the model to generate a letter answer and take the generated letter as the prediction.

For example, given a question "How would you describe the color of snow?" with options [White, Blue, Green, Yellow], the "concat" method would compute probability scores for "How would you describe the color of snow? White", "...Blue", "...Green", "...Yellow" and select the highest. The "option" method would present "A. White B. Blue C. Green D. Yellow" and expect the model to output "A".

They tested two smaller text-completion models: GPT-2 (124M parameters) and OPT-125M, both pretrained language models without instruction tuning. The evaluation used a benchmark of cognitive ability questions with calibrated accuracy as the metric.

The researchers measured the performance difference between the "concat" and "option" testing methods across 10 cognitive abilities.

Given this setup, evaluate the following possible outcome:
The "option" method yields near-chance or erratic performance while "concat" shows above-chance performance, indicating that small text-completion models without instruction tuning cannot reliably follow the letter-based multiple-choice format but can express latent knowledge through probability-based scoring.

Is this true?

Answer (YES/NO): NO